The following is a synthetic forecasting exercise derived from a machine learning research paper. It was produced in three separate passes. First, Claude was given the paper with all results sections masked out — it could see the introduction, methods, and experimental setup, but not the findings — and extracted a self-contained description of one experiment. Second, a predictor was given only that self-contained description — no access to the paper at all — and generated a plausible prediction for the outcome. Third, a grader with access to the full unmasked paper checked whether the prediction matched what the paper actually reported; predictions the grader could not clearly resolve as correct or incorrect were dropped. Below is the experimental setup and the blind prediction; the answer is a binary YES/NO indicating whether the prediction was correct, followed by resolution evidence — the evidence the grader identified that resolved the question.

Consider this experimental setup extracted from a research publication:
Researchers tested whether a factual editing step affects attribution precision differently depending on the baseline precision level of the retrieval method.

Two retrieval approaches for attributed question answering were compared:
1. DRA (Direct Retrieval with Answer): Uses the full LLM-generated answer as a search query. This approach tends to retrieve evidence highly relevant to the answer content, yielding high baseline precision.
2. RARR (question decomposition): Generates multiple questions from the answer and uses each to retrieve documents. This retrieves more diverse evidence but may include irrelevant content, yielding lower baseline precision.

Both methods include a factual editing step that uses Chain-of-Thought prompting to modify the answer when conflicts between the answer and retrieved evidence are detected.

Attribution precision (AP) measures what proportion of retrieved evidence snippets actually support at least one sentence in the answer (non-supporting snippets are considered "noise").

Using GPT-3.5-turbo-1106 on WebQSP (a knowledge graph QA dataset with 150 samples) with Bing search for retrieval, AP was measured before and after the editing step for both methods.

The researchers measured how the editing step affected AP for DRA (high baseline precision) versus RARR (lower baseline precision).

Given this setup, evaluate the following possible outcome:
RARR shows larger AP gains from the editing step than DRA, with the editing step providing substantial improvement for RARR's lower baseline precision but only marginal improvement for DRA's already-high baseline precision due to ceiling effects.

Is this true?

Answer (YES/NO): NO